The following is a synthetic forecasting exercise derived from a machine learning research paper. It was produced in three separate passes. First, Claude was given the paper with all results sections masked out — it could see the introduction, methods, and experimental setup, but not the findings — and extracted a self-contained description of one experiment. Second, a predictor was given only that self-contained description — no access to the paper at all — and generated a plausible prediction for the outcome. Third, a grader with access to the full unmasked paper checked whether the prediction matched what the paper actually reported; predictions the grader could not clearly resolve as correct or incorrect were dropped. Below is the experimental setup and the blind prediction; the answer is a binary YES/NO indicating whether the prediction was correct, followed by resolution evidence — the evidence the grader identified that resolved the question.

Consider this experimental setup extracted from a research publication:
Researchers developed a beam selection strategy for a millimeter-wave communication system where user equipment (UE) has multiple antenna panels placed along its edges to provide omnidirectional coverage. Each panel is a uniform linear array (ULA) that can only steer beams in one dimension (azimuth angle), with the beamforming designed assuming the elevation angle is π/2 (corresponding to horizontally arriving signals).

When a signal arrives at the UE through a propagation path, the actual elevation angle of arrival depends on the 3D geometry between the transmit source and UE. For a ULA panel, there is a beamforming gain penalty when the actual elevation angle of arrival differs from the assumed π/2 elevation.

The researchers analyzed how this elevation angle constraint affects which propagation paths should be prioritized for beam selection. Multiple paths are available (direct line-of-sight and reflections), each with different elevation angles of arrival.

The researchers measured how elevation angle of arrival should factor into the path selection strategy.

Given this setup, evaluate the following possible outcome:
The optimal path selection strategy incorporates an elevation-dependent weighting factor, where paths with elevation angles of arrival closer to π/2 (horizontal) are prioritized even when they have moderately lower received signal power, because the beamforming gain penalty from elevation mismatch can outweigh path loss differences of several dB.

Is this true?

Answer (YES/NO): NO